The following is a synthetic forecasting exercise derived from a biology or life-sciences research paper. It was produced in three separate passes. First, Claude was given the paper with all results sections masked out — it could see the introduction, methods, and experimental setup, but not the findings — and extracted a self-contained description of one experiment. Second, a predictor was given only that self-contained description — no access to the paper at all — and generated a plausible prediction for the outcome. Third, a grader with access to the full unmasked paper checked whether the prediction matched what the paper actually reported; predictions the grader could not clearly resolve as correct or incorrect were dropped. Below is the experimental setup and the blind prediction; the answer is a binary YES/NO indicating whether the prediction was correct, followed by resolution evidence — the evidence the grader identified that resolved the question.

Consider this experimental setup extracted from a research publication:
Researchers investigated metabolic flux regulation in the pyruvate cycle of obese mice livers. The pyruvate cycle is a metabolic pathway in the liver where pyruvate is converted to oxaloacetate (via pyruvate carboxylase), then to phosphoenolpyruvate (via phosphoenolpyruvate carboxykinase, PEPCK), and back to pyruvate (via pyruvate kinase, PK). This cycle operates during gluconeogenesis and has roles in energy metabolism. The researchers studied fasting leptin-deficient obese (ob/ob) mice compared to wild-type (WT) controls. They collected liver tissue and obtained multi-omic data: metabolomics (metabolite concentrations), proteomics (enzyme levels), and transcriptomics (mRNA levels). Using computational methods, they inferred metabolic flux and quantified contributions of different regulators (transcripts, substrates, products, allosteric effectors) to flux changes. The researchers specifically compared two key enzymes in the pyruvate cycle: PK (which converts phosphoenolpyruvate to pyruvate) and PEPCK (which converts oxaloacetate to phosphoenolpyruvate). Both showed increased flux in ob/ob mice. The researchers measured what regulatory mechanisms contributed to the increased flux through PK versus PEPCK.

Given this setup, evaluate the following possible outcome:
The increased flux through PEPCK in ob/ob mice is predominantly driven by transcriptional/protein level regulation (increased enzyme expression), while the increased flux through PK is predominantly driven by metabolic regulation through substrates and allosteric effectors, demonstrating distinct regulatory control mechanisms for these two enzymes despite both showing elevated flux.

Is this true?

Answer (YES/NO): NO